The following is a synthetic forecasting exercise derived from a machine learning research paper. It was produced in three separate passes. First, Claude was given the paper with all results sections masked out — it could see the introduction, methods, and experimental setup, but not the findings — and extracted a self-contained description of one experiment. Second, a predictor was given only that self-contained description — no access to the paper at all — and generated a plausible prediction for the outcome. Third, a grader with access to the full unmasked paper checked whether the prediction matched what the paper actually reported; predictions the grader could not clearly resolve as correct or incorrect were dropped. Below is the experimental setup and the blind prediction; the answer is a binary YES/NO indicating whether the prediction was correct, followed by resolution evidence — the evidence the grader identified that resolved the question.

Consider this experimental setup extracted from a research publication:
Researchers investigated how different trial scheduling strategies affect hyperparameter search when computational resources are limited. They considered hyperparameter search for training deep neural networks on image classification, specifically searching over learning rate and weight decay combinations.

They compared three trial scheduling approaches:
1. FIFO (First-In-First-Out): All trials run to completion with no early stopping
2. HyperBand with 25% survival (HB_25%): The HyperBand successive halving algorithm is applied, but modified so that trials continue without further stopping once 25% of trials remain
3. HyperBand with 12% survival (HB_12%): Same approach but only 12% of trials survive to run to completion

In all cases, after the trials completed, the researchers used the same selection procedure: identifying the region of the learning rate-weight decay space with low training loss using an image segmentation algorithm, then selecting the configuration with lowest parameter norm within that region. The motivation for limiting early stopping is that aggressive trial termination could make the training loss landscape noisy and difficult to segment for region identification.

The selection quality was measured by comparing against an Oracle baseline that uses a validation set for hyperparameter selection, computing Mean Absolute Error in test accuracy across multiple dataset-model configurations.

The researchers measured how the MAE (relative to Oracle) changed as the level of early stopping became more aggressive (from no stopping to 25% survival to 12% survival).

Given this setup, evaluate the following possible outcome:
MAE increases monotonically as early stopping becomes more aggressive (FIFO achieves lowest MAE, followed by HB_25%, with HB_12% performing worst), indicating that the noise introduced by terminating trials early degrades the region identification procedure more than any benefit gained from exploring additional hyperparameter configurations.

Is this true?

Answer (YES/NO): NO